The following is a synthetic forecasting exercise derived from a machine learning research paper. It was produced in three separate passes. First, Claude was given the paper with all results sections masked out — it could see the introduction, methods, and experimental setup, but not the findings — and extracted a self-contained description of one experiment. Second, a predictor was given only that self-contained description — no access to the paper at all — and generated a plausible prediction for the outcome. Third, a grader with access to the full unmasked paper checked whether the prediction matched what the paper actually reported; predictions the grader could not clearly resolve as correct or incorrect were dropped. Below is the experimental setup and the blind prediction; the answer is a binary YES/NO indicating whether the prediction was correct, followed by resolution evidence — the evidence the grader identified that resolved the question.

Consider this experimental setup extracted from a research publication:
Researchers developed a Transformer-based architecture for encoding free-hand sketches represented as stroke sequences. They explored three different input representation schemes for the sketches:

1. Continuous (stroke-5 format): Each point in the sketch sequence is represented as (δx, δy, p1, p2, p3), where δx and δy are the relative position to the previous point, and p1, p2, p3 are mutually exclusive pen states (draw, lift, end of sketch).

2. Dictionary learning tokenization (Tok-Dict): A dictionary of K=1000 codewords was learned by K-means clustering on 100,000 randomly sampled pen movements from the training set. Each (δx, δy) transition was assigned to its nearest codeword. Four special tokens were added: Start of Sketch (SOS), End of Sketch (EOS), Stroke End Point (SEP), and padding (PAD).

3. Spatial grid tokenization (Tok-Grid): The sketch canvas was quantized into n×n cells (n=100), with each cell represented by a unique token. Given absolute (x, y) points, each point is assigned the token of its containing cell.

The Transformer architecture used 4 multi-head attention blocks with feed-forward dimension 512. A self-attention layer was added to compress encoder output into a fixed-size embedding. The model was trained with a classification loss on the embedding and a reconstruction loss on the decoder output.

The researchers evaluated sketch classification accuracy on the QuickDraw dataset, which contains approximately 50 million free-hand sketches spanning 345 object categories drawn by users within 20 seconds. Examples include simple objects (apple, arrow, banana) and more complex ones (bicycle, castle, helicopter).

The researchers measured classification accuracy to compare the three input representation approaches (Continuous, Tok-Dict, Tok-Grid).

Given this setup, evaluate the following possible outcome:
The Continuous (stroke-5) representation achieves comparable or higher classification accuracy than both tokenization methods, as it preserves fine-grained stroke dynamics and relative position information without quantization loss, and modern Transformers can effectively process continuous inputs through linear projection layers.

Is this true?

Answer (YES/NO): NO